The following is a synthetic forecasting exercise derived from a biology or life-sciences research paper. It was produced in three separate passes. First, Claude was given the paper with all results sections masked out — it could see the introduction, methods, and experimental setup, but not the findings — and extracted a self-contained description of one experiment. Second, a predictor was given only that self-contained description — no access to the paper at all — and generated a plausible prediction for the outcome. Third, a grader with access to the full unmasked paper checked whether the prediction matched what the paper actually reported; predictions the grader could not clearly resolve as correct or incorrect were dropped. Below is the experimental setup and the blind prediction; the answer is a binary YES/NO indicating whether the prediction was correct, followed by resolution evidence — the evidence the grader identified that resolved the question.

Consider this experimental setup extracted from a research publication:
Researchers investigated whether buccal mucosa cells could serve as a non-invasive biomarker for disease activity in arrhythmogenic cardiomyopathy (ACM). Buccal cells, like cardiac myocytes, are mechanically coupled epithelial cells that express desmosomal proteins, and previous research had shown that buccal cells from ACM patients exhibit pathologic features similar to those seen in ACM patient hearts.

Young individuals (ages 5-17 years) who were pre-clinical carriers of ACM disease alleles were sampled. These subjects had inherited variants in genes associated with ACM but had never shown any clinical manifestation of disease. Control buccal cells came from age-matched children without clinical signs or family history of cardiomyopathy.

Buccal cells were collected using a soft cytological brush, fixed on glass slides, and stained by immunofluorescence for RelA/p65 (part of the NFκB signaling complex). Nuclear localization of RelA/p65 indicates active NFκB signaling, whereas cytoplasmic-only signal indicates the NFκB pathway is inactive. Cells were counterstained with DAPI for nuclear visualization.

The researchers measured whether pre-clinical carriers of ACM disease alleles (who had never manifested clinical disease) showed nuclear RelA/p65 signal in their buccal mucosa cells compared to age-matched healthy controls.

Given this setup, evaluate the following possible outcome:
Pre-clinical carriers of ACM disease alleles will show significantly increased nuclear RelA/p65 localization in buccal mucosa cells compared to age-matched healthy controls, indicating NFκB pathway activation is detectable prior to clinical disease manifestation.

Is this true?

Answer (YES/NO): NO